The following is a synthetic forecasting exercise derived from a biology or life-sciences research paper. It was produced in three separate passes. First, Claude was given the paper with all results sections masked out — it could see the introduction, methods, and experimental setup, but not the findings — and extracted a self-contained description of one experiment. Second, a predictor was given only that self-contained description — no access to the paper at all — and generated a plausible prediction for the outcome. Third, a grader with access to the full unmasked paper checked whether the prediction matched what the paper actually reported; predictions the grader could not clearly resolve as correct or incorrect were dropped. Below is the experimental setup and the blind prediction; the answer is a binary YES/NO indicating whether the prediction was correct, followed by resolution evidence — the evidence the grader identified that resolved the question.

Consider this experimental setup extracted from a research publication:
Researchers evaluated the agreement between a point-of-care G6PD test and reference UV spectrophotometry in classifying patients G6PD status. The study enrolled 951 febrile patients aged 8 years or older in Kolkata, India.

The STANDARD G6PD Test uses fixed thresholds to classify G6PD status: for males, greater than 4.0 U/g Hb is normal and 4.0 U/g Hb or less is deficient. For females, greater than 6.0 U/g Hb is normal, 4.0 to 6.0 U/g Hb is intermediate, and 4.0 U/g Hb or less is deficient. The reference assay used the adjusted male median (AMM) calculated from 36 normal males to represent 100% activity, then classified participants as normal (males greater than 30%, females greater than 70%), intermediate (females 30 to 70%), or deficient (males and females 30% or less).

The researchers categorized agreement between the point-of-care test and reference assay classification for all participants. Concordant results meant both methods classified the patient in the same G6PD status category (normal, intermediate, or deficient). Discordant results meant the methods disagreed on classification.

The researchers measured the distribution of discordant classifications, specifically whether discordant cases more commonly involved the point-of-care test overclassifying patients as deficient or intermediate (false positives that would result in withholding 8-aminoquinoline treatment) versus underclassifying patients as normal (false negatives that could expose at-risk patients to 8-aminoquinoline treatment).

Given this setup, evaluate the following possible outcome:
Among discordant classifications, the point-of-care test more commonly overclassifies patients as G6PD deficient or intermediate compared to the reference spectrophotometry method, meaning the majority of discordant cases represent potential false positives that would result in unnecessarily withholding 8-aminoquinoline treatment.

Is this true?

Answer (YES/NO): YES